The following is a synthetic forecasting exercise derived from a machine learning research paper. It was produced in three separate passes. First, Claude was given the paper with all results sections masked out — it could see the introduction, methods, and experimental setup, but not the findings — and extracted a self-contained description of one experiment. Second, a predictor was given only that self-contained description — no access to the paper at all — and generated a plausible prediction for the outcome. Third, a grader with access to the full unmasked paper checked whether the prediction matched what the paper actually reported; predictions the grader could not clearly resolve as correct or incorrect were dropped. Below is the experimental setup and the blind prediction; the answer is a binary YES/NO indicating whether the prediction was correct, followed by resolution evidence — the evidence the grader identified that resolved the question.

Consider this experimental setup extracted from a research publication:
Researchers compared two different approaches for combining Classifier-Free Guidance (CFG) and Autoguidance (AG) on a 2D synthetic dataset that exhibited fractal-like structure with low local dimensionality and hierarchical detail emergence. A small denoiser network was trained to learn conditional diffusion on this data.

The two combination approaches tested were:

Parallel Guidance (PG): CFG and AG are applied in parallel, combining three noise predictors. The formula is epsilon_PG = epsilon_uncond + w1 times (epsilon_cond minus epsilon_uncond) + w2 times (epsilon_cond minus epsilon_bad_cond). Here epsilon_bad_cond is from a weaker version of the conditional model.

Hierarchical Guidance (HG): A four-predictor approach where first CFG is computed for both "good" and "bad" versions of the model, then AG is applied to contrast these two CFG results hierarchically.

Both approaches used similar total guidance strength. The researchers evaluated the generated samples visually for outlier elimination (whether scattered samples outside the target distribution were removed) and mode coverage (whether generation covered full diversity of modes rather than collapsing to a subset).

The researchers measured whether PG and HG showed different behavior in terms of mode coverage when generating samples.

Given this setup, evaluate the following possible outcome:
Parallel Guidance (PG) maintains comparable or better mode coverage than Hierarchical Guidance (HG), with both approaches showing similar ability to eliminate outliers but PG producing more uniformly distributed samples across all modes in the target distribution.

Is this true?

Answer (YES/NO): NO